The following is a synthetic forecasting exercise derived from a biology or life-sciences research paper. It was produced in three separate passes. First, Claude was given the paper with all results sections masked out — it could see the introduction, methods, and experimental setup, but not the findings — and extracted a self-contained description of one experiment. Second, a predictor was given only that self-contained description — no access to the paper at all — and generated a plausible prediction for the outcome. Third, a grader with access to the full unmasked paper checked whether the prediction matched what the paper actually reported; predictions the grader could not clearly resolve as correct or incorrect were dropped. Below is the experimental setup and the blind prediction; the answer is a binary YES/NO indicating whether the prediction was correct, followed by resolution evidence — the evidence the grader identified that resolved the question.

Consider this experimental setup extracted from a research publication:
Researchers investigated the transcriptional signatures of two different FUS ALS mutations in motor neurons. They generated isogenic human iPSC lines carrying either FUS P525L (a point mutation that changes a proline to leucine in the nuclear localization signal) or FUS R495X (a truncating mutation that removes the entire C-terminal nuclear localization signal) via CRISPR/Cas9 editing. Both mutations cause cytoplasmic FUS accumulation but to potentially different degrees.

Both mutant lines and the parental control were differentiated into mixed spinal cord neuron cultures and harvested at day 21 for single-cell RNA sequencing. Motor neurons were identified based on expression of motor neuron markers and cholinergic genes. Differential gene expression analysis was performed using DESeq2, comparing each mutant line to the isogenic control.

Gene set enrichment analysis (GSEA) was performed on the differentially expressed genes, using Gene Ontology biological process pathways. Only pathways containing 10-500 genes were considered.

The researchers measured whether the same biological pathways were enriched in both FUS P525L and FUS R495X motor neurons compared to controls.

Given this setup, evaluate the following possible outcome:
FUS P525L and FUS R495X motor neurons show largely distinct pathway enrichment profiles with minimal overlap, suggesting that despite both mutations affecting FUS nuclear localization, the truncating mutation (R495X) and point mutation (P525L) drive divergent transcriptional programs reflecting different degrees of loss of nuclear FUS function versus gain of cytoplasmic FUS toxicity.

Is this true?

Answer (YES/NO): NO